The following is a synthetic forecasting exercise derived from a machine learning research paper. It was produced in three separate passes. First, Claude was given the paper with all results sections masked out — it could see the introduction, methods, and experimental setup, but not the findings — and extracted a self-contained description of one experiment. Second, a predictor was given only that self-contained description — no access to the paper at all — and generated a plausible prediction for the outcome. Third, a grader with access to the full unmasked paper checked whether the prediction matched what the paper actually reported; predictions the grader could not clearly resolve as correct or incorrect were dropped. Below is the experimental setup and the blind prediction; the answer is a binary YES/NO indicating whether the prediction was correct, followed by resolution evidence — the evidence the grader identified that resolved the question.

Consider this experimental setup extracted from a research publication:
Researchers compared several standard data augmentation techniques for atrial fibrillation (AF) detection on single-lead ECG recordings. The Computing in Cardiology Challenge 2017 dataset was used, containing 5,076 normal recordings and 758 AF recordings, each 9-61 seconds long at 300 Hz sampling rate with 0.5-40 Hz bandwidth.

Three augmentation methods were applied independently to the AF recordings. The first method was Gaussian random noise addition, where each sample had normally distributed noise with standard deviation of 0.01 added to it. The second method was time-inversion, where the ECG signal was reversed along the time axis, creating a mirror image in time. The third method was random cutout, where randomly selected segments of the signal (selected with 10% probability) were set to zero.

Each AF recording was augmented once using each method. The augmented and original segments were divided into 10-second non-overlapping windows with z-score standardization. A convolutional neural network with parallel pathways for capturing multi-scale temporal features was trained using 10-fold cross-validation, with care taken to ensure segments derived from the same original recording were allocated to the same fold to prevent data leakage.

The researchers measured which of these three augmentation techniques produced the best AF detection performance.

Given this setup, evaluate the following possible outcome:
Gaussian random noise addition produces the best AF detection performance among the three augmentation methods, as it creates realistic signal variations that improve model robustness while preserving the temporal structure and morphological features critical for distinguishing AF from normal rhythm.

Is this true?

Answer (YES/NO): NO